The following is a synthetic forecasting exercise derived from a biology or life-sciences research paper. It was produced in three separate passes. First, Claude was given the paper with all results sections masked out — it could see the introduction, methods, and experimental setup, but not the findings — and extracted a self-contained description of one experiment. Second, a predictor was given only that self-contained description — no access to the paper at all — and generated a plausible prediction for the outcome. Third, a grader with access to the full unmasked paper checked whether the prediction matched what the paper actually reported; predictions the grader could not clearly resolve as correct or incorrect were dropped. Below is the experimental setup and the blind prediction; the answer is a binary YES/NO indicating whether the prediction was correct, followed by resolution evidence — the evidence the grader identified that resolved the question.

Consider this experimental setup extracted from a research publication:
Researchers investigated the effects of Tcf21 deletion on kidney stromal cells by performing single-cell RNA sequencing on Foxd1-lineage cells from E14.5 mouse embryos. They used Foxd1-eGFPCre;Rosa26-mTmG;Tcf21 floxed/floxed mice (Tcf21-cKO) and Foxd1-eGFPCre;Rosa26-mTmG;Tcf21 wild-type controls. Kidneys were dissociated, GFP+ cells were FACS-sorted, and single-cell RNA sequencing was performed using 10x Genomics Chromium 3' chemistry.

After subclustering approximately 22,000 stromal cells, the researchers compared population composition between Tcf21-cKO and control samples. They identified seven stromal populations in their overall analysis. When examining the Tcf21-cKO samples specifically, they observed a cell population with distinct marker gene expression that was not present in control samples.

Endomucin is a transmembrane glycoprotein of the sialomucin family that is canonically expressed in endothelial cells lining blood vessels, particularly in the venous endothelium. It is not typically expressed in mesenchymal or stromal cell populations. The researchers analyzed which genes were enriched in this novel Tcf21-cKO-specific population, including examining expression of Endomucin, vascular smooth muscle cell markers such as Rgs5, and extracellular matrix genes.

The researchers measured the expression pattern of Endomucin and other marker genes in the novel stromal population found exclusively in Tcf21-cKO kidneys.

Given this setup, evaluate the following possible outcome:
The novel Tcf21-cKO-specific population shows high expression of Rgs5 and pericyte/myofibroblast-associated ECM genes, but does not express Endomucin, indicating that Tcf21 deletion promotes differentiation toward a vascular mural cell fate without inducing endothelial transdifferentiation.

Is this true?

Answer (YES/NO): NO